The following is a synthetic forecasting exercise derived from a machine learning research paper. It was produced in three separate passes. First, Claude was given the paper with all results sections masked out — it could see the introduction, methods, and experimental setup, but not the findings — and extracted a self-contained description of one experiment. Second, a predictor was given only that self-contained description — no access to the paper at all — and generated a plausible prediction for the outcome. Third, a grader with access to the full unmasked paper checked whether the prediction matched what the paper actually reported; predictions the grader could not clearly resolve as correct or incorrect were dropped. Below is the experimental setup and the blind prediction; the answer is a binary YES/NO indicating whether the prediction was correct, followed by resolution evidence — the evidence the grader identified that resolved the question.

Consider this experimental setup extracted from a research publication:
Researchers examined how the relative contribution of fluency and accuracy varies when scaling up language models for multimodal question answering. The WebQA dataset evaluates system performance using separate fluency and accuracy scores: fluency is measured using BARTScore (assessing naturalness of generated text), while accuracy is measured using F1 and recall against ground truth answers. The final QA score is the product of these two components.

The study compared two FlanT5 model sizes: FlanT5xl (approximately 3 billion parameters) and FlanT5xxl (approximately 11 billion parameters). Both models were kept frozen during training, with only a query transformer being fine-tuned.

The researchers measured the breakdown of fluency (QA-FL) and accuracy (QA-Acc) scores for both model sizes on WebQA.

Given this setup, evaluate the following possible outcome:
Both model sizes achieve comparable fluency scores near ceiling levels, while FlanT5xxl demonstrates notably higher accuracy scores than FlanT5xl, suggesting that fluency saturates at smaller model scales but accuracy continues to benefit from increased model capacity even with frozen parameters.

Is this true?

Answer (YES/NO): NO